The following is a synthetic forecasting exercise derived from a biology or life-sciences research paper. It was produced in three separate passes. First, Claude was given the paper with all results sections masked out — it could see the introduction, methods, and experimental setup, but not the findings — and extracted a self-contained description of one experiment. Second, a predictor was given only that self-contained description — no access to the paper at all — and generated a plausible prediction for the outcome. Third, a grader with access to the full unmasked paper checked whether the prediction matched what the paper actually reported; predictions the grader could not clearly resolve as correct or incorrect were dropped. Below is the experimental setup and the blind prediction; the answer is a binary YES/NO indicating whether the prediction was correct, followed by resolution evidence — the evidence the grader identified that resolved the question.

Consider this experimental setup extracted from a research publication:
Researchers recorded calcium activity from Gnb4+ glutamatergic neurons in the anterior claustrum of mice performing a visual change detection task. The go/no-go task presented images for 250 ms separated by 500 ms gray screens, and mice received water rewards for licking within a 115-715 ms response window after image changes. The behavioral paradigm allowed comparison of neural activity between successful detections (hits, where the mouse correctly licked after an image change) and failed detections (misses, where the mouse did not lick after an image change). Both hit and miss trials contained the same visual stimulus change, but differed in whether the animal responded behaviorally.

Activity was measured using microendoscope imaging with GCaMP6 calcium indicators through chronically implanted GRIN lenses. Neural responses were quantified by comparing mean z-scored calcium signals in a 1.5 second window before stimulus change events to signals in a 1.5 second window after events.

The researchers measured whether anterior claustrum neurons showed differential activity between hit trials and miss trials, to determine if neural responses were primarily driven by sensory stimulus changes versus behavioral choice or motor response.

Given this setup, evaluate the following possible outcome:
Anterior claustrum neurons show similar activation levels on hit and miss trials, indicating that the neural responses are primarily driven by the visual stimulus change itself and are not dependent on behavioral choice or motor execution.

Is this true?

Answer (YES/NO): NO